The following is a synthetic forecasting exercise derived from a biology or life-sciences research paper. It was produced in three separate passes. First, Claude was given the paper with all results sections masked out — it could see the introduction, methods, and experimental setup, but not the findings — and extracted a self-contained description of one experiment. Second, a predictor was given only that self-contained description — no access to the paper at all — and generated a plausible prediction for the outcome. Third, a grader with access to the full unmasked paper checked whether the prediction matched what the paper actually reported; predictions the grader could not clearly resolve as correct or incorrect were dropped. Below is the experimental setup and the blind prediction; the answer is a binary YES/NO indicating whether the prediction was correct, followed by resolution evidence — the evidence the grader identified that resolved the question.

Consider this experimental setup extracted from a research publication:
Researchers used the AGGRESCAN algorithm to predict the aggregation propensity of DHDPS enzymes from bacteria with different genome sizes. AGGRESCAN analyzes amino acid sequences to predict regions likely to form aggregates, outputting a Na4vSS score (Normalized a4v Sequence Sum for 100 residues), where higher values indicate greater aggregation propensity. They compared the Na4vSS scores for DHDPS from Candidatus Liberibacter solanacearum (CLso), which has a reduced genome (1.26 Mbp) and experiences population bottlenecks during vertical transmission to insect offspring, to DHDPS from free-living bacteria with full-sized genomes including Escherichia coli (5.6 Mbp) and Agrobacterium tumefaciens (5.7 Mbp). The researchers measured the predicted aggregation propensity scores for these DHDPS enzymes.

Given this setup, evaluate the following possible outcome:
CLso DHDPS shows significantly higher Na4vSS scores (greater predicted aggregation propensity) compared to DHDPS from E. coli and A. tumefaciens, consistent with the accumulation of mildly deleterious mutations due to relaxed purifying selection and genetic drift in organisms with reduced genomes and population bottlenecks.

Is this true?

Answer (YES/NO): YES